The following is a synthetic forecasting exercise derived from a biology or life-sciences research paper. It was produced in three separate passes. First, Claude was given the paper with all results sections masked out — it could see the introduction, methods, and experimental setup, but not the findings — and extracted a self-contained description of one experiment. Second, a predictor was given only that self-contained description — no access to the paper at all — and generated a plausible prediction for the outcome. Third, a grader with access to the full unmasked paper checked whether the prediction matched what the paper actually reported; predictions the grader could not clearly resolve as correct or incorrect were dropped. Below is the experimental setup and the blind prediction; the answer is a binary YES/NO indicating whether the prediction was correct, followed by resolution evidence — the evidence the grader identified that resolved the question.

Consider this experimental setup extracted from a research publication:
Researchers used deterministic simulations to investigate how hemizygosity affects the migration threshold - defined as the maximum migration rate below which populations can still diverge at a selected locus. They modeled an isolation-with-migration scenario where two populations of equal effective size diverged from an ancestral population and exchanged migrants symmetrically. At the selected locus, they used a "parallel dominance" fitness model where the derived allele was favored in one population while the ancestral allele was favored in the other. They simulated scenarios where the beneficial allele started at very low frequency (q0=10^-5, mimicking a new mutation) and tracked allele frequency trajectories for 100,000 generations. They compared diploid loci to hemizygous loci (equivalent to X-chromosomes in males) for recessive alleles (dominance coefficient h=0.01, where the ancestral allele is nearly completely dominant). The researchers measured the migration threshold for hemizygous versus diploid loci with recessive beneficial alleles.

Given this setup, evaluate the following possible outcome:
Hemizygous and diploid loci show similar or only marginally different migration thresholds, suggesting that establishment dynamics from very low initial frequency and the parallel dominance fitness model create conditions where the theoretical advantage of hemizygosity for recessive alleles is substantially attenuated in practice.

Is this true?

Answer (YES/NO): NO